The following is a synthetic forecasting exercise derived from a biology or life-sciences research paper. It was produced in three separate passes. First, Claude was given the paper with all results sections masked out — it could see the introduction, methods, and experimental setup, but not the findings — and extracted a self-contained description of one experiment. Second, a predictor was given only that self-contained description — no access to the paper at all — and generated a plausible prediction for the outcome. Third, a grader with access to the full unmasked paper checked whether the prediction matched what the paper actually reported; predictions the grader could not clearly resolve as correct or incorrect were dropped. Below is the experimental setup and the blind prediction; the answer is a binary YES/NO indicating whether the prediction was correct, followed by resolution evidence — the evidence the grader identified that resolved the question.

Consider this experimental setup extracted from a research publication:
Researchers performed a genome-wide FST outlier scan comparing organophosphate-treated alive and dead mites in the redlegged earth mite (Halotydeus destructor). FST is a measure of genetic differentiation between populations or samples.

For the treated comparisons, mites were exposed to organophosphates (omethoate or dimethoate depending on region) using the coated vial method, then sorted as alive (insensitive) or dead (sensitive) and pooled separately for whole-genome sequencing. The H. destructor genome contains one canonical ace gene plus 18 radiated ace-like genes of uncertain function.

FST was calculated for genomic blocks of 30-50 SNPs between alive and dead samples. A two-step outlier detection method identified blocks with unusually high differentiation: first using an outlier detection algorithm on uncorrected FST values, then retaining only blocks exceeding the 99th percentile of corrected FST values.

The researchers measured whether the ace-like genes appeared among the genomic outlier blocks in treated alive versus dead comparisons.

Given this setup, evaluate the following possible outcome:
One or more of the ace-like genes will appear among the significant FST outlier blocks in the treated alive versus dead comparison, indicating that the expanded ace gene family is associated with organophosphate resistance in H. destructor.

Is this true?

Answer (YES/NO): NO